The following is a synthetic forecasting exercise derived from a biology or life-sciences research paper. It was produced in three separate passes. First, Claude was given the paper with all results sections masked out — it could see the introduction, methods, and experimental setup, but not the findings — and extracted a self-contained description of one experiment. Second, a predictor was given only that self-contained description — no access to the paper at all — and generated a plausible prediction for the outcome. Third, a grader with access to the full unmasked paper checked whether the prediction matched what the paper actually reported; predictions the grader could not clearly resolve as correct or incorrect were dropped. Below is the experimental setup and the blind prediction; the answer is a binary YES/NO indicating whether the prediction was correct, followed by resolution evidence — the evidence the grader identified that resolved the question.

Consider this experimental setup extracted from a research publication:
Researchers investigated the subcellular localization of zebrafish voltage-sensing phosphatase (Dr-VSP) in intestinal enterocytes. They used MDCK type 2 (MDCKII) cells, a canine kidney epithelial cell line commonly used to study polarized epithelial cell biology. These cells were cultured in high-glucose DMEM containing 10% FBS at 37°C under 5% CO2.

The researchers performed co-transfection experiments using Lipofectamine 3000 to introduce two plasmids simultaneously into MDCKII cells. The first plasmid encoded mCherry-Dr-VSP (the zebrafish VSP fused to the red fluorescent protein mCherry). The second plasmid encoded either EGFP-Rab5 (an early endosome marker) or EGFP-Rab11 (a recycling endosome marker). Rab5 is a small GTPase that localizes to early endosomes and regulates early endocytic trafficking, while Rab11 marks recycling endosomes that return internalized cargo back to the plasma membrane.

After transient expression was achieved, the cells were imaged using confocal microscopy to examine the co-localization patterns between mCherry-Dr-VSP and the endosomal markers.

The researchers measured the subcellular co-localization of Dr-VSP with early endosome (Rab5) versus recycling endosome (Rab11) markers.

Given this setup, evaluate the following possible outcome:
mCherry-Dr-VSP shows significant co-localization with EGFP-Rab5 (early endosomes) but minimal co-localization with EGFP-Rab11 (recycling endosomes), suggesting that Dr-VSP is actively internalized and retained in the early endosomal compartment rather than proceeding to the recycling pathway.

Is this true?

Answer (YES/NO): NO